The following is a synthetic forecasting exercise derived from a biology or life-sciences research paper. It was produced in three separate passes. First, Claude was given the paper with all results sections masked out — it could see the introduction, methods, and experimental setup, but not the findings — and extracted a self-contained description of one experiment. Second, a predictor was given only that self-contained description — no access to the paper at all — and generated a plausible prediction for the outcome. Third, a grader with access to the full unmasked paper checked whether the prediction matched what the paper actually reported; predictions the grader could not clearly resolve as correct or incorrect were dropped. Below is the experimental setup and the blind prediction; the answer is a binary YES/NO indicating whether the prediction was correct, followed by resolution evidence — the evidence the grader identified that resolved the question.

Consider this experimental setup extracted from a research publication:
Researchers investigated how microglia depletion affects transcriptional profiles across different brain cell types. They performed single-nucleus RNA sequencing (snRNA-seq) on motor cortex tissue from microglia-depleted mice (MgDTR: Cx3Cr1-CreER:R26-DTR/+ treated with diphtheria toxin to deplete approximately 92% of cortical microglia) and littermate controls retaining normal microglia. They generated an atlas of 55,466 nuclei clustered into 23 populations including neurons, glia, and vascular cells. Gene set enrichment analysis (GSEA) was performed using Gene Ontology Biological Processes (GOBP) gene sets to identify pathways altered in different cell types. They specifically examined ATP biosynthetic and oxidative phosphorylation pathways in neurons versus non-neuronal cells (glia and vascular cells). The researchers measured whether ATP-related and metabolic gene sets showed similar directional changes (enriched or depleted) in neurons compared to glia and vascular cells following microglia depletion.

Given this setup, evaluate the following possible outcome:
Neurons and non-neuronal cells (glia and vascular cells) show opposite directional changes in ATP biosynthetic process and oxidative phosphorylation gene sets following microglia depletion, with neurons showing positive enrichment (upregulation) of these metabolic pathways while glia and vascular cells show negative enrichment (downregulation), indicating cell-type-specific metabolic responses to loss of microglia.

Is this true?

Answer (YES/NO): NO